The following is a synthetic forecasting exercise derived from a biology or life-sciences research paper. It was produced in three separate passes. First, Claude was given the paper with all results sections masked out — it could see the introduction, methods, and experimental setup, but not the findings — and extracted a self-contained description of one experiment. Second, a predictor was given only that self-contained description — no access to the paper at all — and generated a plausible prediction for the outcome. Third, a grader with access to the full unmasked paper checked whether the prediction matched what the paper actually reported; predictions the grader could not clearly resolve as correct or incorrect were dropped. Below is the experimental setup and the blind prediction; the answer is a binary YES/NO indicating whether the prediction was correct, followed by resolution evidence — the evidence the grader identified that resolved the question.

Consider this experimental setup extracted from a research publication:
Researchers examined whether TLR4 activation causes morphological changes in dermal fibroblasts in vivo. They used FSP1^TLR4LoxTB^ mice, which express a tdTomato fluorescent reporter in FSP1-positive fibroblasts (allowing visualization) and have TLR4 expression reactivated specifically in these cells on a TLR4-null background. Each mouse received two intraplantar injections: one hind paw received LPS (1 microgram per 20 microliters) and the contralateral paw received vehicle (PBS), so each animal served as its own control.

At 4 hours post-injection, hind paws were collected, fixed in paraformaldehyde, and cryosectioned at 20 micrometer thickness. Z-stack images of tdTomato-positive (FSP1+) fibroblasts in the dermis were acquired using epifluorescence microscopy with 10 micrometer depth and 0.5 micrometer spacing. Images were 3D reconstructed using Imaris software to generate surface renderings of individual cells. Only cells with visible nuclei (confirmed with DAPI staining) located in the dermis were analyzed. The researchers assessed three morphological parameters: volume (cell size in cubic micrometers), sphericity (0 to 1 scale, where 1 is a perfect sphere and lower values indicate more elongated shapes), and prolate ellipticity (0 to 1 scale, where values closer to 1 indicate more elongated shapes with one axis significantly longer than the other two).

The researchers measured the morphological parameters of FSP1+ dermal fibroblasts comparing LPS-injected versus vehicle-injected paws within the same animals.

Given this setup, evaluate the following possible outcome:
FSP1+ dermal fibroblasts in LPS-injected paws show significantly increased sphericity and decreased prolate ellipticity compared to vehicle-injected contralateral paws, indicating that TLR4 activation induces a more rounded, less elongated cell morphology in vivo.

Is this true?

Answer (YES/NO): NO